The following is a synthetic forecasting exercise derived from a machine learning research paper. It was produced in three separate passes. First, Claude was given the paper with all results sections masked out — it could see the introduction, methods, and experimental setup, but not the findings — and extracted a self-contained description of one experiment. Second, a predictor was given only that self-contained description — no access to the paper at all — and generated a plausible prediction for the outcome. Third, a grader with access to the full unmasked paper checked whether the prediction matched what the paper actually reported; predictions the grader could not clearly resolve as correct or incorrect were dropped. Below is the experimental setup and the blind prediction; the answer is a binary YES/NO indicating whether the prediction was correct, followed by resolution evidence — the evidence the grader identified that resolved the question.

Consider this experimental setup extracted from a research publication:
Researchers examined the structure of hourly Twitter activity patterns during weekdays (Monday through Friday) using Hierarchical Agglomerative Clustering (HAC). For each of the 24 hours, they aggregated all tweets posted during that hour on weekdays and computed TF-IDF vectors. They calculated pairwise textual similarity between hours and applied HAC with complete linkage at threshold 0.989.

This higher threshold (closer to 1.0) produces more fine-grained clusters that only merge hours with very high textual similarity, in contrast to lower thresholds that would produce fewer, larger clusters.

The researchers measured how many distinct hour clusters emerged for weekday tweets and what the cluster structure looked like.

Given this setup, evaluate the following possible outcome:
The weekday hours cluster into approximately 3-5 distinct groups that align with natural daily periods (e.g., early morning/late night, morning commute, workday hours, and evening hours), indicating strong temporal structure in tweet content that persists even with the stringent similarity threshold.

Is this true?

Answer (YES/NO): NO